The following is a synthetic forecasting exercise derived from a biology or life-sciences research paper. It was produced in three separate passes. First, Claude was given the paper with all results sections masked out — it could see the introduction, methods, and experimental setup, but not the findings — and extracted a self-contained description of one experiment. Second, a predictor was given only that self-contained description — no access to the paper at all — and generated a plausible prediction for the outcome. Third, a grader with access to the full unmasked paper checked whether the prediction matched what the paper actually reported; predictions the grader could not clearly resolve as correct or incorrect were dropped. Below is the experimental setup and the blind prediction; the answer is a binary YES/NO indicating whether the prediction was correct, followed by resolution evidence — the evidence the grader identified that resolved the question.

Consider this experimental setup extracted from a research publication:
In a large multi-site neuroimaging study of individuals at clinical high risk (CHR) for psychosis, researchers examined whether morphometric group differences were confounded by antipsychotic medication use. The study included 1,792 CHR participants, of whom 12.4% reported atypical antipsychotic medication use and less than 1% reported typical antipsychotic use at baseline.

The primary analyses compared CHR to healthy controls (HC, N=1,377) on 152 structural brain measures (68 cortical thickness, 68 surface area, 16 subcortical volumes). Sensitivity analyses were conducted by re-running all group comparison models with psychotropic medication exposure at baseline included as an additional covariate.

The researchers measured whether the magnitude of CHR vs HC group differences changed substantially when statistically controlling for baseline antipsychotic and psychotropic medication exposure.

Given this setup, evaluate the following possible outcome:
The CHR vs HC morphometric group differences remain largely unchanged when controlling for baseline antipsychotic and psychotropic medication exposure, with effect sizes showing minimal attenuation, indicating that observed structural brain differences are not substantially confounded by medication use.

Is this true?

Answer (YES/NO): YES